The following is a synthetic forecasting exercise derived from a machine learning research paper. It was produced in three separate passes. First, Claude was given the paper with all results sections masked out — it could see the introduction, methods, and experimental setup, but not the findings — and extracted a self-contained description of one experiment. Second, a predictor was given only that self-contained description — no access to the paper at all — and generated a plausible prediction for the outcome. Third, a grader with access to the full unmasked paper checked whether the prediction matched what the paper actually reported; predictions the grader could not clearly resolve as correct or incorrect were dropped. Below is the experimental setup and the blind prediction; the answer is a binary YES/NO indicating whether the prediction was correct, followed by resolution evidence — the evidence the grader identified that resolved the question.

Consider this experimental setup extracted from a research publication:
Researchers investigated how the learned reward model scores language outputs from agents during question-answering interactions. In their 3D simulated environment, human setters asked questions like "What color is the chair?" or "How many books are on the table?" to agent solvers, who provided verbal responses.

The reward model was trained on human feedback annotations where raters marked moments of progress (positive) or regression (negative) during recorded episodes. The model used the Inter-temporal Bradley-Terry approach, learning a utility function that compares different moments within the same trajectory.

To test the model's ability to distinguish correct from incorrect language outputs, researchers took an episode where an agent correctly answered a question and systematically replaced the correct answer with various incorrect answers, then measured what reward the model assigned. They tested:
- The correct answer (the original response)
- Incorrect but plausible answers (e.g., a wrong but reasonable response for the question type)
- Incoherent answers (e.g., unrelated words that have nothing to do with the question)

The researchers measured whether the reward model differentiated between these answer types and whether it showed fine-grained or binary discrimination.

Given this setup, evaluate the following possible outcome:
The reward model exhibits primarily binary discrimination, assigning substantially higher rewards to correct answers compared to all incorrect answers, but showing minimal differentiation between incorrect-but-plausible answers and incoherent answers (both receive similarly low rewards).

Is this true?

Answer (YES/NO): NO